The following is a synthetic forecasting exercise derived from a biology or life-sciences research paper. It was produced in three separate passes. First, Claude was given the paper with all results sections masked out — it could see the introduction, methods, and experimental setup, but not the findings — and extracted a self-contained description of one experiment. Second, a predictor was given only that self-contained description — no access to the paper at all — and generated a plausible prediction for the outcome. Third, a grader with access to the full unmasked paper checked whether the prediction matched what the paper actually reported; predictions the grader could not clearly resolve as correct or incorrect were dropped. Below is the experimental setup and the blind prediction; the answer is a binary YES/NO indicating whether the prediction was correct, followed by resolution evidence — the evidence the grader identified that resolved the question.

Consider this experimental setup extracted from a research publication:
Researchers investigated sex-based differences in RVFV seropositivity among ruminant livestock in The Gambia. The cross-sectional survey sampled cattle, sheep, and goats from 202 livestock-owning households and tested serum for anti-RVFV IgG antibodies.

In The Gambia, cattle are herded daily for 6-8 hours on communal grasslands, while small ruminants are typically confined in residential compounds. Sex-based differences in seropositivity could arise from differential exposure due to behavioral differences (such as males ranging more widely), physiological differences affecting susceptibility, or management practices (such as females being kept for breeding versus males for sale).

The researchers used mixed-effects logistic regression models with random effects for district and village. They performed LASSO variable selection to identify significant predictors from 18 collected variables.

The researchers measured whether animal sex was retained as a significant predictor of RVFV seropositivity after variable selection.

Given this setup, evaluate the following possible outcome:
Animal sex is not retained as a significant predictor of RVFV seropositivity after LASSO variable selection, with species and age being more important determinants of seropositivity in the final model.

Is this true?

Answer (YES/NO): NO